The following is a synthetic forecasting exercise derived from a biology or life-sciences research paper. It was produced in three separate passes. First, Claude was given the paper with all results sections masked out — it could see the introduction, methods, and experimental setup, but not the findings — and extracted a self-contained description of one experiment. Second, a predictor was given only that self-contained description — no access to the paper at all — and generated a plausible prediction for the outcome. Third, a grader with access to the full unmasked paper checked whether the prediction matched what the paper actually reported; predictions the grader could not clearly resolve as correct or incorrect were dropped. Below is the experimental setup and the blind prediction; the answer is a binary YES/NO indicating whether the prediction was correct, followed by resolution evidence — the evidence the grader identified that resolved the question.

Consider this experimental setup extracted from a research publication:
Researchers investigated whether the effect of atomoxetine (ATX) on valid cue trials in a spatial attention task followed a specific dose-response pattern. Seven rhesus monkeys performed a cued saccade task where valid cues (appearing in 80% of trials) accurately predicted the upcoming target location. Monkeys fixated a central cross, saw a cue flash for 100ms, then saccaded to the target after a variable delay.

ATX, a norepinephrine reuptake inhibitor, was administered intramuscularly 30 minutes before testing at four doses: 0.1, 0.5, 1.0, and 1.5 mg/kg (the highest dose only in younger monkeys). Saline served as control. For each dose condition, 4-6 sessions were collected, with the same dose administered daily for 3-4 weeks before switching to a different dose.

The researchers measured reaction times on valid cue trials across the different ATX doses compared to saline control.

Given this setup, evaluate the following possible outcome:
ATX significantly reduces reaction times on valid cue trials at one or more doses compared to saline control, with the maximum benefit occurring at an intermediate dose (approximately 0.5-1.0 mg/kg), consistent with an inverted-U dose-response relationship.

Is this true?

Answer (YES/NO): NO